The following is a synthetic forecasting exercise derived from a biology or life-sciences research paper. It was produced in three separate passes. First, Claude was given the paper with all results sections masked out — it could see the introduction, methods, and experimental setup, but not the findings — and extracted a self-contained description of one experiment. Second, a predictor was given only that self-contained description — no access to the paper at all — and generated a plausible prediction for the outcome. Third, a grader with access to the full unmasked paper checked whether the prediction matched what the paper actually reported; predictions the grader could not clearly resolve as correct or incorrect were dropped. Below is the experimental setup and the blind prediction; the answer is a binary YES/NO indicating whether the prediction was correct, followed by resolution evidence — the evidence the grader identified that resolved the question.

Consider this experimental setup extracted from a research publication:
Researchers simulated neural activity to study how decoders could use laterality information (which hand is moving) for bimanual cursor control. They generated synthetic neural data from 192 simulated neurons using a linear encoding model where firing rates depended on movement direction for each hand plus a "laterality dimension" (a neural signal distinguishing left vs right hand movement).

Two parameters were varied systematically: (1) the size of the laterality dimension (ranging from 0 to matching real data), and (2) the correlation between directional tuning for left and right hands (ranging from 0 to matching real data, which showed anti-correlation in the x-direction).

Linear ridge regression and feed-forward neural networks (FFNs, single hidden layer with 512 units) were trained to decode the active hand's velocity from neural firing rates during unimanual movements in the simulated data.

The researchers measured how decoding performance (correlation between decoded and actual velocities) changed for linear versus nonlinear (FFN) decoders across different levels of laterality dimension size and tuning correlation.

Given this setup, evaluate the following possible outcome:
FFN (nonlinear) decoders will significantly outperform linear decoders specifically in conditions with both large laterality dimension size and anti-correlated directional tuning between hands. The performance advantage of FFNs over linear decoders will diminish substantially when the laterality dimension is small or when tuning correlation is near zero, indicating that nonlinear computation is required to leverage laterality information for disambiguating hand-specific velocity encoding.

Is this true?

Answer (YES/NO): NO